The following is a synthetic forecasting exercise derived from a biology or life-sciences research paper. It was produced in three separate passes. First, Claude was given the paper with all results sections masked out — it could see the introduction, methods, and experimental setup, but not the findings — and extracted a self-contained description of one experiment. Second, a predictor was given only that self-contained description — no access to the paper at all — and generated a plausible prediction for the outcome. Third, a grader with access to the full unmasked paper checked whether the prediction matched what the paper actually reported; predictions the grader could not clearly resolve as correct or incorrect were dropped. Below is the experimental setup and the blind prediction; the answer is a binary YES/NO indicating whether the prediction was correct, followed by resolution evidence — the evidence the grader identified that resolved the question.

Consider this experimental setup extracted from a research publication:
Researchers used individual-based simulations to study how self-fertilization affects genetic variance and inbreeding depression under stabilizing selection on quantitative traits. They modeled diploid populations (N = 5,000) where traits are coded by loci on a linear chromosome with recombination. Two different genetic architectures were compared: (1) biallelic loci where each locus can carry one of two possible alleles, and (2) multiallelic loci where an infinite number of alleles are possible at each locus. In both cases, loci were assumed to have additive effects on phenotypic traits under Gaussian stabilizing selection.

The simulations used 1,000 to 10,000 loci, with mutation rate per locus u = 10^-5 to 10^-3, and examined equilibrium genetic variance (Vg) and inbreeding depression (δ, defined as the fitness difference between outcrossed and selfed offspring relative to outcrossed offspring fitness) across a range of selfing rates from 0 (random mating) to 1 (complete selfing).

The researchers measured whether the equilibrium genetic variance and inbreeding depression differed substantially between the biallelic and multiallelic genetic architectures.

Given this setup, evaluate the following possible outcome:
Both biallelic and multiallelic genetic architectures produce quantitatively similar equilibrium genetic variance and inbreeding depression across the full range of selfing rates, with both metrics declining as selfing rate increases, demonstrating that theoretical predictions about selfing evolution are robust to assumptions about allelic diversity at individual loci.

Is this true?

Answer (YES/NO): YES